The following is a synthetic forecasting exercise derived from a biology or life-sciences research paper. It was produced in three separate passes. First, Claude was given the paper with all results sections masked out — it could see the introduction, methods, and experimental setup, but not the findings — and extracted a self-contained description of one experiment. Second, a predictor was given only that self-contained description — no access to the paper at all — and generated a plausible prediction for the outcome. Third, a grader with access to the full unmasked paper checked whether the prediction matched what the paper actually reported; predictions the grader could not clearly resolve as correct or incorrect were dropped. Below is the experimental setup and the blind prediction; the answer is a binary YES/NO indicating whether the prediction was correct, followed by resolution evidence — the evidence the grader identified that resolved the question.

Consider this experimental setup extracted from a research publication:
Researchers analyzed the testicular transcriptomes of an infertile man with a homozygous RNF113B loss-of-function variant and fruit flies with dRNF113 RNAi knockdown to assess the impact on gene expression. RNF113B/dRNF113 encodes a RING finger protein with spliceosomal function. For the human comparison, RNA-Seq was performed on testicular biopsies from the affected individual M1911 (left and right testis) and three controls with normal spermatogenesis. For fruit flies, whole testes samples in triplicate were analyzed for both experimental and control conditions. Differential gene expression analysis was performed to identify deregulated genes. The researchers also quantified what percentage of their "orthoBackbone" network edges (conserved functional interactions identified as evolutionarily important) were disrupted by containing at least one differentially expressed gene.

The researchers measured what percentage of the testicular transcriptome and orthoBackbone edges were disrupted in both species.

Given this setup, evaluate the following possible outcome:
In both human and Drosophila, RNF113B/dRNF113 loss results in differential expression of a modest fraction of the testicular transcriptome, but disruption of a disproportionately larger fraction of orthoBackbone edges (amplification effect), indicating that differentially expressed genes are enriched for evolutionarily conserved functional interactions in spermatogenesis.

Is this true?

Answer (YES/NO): YES